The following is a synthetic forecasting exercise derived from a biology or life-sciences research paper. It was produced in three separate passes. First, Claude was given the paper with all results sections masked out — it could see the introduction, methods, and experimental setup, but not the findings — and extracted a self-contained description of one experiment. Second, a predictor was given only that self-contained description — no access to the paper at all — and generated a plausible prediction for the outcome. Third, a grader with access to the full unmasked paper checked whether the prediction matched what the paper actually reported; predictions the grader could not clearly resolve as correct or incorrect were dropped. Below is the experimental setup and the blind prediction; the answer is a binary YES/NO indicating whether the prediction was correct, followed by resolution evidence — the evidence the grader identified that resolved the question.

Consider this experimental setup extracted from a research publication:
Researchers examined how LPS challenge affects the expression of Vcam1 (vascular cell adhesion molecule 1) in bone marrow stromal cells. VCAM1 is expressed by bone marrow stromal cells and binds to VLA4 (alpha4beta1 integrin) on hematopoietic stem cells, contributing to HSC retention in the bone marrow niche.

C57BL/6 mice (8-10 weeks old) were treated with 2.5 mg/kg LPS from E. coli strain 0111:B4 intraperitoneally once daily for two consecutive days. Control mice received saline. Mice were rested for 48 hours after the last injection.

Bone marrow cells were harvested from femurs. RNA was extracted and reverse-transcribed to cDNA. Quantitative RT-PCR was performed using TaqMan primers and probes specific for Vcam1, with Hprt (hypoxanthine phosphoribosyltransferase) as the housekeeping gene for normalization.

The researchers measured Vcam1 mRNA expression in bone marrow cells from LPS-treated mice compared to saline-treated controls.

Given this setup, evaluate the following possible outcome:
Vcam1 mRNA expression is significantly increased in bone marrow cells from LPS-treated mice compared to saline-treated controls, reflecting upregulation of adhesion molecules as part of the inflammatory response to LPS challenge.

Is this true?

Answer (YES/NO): NO